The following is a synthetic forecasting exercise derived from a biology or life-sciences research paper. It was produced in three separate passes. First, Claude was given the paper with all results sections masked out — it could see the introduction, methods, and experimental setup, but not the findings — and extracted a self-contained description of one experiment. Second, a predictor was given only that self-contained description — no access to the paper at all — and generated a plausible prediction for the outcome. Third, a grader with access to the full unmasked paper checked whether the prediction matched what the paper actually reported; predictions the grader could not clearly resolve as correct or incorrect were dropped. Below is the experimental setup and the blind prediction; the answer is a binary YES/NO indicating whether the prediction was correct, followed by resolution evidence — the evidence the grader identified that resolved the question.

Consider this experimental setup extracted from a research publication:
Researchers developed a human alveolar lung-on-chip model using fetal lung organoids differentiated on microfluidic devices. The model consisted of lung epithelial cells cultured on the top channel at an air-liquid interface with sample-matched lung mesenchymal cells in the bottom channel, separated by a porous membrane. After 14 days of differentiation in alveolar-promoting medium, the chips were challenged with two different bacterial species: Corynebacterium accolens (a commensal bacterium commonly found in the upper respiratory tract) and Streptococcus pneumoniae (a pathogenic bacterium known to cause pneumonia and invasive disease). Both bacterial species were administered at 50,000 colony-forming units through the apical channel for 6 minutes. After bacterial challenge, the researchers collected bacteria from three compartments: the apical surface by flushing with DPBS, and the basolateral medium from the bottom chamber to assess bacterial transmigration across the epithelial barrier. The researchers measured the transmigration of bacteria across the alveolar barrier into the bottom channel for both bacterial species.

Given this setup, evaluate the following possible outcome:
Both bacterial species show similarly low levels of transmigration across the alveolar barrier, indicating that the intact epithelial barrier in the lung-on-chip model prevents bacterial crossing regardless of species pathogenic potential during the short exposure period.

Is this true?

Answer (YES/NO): NO